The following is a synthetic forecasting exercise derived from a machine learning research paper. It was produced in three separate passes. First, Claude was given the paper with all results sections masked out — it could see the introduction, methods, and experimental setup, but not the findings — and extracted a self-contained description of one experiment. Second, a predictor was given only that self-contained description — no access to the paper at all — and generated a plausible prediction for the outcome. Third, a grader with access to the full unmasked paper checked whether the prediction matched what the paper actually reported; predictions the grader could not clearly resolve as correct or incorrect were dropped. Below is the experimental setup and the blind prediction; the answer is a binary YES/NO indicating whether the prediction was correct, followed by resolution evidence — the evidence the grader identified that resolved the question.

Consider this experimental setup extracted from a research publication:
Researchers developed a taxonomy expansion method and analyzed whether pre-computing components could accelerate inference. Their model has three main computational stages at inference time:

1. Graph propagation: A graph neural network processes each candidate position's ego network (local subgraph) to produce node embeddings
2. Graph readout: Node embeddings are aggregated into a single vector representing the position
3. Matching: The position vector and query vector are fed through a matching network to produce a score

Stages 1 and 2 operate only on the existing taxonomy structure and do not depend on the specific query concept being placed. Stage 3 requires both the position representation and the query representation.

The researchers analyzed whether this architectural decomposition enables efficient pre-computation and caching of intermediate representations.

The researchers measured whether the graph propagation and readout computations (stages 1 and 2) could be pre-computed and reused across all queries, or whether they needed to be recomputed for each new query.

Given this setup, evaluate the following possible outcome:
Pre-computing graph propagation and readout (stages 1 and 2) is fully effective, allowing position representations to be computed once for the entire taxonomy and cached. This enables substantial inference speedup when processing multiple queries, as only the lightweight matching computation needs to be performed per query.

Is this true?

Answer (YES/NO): YES